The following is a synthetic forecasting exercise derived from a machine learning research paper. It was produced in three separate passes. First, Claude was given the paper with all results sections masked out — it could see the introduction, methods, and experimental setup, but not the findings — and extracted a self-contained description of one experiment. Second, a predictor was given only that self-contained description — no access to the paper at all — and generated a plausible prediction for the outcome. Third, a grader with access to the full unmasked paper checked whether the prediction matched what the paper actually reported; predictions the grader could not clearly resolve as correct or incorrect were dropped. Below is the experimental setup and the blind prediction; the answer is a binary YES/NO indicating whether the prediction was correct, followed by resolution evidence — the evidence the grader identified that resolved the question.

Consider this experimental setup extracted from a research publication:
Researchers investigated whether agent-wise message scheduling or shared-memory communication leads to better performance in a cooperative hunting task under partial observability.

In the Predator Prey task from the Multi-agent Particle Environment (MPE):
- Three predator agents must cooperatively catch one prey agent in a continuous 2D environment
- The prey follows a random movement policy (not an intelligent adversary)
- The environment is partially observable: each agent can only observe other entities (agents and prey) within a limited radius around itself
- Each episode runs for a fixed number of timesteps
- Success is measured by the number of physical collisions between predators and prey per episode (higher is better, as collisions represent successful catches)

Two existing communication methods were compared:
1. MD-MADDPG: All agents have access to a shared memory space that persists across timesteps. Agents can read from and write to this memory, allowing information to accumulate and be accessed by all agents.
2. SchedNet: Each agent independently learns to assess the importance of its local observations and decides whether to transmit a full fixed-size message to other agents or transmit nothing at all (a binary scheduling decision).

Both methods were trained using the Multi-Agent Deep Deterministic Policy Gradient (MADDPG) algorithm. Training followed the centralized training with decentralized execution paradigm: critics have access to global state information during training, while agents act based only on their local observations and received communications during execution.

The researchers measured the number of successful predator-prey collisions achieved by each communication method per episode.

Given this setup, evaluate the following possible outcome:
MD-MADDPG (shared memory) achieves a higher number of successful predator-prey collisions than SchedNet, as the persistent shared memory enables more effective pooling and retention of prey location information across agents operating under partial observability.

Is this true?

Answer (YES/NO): YES